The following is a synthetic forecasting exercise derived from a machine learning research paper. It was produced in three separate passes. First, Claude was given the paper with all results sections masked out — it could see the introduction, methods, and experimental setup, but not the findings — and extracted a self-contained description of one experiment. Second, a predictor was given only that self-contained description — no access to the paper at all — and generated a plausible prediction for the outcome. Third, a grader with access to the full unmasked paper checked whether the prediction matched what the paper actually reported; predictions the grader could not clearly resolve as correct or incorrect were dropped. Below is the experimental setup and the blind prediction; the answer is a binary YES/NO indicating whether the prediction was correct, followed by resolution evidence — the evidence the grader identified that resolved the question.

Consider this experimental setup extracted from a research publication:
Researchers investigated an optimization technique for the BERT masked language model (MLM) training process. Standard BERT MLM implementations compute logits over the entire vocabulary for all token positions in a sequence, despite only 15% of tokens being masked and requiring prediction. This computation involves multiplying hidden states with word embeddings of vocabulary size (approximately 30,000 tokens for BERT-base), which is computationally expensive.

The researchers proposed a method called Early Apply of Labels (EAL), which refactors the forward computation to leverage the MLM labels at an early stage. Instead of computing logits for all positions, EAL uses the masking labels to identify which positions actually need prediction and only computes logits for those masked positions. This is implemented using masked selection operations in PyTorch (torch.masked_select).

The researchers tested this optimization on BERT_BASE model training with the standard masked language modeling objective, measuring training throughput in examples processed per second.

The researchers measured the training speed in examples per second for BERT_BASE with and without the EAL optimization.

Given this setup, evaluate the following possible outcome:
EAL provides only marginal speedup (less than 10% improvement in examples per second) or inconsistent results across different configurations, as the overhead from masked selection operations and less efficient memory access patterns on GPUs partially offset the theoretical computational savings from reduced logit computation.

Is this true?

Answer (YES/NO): NO